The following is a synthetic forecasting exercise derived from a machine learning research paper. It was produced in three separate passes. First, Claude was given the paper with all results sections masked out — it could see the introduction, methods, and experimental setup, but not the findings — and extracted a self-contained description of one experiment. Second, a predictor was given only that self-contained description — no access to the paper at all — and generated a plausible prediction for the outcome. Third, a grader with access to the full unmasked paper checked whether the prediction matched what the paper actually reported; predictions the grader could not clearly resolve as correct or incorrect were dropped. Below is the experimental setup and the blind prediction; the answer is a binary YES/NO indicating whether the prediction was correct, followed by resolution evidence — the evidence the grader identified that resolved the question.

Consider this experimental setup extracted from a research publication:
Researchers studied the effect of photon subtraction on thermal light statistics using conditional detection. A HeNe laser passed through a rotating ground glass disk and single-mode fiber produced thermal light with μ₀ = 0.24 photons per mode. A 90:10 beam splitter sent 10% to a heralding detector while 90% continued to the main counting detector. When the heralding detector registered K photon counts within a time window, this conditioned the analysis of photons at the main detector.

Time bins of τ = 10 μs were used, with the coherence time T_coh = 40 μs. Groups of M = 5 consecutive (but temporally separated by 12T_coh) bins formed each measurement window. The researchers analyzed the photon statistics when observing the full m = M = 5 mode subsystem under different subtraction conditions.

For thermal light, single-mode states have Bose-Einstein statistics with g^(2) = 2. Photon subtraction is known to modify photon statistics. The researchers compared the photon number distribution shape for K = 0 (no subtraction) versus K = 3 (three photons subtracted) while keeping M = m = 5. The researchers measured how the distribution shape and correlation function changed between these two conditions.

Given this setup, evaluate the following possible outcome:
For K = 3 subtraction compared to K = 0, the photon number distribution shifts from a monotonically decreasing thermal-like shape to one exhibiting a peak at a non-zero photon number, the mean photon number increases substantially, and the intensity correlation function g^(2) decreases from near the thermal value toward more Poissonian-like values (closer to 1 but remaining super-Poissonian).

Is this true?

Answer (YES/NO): YES